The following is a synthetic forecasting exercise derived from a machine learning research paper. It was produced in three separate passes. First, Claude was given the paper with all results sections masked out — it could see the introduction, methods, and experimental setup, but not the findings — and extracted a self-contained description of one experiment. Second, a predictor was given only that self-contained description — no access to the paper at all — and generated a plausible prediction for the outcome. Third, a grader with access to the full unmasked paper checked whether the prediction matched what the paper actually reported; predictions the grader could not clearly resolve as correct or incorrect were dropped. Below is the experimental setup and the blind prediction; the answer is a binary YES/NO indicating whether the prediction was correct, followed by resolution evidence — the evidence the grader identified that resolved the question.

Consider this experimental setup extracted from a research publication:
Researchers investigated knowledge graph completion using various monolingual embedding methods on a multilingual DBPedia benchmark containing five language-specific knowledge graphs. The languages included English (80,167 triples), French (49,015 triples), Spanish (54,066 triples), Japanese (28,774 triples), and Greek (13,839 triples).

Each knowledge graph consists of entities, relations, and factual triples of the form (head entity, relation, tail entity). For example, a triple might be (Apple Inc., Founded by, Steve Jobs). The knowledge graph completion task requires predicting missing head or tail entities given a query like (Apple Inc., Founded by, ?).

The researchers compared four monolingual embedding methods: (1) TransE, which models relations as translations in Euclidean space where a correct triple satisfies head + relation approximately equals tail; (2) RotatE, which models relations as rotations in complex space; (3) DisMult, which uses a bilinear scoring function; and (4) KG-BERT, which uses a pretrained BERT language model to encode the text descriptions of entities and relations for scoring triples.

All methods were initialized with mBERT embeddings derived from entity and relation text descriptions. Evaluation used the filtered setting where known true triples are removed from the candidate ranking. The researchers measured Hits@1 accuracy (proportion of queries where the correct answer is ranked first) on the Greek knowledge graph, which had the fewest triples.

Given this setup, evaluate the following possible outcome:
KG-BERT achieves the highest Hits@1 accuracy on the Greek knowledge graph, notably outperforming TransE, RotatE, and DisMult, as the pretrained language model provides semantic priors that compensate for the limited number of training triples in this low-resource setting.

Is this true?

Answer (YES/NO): YES